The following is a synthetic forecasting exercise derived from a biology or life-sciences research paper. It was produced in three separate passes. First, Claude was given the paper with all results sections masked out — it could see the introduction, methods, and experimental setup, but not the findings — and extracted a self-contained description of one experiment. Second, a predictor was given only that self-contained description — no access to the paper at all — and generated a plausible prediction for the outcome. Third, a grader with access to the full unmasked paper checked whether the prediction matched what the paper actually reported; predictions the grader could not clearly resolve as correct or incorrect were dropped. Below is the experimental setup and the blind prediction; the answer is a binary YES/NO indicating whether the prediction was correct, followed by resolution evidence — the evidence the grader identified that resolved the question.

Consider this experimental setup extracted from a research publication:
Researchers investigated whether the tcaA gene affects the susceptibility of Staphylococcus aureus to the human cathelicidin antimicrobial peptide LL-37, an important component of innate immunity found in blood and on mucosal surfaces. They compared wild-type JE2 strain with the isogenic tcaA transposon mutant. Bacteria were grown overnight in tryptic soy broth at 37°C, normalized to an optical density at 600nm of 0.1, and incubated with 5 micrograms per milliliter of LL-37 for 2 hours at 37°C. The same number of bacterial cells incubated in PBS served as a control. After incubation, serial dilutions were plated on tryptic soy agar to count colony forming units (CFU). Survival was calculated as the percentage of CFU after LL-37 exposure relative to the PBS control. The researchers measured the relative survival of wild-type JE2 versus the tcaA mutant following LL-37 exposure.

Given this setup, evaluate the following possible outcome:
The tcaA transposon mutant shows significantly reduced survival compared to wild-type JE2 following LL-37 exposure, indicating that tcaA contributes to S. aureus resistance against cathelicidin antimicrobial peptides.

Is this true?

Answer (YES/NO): NO